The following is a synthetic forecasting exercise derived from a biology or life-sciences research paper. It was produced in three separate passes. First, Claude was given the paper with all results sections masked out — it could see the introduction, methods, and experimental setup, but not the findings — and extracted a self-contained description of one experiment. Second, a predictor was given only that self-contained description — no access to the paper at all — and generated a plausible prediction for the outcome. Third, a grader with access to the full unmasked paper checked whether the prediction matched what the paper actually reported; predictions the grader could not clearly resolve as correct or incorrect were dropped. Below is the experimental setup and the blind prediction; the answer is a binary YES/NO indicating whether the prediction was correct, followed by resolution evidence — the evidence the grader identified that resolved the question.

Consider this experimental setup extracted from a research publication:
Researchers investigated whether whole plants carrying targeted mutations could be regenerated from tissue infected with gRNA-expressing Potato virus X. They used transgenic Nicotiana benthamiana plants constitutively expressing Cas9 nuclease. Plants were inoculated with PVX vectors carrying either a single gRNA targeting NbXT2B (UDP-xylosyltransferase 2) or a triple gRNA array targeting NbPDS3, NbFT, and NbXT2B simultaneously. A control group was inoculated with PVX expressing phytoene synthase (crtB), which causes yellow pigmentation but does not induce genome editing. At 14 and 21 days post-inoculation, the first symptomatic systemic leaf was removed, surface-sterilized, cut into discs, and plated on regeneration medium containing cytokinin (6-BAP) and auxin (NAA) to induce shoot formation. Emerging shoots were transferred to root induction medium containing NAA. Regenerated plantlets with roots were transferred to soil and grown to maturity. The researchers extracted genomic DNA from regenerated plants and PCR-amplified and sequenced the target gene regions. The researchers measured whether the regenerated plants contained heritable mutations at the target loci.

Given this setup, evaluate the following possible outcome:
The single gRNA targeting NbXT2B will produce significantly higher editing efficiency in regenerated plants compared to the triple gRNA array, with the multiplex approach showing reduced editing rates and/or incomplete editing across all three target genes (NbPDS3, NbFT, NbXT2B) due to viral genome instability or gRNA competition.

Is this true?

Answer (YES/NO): NO